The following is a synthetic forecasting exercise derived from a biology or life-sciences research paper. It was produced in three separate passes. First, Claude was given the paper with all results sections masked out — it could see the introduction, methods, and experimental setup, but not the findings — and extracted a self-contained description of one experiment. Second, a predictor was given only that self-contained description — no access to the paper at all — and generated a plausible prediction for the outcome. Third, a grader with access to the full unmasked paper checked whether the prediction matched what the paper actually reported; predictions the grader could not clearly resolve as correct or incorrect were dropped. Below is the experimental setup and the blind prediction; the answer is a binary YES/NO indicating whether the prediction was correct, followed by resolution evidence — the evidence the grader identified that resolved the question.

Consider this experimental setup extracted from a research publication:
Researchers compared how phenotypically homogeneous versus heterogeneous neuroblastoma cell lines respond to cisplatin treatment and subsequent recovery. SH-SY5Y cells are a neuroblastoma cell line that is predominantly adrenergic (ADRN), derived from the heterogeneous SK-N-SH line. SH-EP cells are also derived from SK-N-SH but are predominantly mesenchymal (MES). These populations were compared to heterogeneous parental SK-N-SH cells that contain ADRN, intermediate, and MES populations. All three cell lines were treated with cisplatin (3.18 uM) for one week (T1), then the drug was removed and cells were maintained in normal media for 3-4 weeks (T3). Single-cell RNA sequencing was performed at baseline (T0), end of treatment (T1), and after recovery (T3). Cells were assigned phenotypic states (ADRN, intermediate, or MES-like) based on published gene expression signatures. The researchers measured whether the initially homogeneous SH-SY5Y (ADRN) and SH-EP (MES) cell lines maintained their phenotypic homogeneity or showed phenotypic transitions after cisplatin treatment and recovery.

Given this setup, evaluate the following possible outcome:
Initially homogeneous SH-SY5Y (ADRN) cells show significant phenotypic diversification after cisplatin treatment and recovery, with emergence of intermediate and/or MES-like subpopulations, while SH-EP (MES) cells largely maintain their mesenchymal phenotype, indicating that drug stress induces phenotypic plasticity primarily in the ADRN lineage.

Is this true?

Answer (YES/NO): NO